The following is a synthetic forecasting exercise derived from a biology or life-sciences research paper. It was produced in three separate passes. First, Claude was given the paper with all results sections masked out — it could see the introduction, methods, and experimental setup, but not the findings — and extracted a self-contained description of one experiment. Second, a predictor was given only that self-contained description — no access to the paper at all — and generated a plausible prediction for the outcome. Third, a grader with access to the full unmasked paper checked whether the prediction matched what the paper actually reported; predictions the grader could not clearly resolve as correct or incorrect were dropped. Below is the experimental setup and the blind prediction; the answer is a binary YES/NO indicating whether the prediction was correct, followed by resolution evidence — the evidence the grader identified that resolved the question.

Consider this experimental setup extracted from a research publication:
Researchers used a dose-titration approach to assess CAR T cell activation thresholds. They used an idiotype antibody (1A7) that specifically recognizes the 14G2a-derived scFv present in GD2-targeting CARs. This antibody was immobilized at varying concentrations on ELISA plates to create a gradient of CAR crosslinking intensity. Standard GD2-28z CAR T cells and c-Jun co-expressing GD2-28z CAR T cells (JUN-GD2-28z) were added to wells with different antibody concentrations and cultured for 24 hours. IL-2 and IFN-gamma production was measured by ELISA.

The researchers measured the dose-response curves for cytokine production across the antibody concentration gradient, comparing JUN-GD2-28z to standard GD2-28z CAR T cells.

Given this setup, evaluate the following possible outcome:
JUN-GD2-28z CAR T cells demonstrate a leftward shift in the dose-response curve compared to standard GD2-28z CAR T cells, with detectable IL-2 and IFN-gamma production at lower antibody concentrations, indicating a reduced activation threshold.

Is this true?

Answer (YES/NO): YES